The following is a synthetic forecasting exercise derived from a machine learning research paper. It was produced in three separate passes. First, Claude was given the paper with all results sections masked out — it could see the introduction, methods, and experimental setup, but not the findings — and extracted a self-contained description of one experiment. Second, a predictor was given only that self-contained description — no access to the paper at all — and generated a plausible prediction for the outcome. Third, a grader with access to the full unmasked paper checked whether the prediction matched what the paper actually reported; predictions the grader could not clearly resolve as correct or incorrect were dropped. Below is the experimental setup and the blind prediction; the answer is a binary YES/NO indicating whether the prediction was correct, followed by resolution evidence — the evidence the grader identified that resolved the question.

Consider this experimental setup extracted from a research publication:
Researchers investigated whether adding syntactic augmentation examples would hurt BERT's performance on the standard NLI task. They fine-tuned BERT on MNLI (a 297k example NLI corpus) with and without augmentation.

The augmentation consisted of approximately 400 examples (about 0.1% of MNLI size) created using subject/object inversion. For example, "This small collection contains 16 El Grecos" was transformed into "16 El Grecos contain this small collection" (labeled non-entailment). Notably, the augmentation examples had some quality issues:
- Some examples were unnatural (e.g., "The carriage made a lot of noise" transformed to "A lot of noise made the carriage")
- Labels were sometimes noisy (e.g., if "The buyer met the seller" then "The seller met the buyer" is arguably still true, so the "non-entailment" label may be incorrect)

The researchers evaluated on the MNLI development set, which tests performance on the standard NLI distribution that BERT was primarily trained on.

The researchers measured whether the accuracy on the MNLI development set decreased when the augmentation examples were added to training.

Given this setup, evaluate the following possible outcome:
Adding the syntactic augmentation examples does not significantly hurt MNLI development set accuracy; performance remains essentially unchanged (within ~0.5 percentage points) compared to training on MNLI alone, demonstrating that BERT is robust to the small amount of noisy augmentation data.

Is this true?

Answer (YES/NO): YES